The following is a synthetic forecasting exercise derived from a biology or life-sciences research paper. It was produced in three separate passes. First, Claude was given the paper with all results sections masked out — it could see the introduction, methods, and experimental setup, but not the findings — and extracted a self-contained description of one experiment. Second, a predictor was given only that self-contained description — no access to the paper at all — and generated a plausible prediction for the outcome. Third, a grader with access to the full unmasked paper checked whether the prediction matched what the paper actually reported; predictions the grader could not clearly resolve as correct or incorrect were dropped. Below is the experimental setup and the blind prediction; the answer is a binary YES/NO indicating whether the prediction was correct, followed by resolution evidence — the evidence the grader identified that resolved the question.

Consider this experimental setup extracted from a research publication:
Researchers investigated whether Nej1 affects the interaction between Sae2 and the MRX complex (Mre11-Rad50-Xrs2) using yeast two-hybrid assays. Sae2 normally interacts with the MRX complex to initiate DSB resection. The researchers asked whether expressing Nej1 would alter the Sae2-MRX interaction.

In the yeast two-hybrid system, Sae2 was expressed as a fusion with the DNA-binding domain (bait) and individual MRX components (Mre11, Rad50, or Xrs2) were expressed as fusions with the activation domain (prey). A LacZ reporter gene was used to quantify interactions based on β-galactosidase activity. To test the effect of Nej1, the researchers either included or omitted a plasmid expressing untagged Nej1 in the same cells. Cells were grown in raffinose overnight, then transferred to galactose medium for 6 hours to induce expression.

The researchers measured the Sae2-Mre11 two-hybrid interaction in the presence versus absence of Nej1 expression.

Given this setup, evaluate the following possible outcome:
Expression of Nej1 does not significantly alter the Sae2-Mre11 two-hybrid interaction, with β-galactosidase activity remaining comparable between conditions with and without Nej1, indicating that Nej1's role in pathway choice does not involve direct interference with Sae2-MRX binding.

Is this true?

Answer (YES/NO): NO